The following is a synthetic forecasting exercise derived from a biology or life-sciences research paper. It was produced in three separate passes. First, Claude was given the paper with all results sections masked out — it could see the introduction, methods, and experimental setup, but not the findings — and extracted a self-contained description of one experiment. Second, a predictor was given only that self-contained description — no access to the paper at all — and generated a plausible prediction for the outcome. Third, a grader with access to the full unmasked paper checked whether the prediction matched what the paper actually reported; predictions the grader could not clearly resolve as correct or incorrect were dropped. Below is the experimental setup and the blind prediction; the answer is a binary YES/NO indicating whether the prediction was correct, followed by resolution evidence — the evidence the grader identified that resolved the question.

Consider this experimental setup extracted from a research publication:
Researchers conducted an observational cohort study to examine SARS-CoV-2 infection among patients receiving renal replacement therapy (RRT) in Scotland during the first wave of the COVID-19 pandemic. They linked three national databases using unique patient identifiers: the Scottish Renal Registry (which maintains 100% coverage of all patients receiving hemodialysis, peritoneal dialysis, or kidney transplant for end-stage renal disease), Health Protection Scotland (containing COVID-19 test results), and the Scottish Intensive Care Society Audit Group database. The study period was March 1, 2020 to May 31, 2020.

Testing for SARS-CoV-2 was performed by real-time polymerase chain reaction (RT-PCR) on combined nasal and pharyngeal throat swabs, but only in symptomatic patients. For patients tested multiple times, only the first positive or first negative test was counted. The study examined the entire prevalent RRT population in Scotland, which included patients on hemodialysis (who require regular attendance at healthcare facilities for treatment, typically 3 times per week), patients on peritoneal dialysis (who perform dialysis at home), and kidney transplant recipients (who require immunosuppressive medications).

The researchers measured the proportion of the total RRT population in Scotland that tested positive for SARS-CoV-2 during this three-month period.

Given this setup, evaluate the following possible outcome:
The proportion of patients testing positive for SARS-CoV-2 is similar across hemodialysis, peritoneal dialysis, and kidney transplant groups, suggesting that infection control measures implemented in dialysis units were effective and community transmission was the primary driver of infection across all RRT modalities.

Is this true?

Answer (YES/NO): NO